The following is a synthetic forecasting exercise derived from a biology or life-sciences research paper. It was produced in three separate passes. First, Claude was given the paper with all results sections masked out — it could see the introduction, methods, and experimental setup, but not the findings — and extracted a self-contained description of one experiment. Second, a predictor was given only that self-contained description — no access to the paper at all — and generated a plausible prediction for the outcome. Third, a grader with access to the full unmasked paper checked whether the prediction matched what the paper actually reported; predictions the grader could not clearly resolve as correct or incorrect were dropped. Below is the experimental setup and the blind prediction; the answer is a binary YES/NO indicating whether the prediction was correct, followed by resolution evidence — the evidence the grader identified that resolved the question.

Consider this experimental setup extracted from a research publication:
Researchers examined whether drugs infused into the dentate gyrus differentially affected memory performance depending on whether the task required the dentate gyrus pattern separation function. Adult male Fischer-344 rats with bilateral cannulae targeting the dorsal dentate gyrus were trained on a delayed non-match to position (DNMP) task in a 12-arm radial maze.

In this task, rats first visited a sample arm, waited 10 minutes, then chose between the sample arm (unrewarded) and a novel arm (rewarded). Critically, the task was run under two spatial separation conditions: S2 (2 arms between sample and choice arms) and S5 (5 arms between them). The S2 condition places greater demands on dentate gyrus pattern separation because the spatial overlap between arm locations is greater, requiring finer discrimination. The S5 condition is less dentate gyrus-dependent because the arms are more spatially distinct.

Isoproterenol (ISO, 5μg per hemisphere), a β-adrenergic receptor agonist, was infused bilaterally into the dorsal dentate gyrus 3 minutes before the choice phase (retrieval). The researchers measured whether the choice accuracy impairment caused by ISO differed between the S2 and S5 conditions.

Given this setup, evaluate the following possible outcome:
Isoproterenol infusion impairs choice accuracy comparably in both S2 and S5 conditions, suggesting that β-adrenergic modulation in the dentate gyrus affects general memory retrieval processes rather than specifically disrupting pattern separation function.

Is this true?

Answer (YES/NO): NO